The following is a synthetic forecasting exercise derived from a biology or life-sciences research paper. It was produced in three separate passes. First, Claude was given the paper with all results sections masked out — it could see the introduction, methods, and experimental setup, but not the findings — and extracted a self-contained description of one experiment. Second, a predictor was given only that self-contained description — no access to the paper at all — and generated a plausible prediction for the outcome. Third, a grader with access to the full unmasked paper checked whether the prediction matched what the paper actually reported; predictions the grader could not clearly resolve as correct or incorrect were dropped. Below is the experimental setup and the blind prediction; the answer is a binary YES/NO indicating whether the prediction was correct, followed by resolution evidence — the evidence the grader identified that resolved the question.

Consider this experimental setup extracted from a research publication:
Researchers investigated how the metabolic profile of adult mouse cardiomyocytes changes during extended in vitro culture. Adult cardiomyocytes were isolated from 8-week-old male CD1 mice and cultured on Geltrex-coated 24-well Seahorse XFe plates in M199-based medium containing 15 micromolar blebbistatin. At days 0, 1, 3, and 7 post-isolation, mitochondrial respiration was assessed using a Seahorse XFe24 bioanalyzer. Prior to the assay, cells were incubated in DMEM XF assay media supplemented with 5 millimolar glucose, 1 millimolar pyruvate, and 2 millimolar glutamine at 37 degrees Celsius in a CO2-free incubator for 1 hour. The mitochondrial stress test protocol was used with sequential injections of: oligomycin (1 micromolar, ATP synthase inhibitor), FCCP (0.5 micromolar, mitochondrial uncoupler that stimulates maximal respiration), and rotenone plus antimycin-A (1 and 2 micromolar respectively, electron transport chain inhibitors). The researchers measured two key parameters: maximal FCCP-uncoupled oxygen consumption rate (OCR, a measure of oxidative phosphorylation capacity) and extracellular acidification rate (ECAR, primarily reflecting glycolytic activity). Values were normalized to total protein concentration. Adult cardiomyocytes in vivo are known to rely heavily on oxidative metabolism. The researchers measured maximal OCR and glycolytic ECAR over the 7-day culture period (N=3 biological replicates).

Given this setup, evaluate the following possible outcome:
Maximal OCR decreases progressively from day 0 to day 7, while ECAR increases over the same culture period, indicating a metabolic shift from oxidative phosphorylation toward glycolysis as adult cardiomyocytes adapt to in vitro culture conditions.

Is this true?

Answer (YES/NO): YES